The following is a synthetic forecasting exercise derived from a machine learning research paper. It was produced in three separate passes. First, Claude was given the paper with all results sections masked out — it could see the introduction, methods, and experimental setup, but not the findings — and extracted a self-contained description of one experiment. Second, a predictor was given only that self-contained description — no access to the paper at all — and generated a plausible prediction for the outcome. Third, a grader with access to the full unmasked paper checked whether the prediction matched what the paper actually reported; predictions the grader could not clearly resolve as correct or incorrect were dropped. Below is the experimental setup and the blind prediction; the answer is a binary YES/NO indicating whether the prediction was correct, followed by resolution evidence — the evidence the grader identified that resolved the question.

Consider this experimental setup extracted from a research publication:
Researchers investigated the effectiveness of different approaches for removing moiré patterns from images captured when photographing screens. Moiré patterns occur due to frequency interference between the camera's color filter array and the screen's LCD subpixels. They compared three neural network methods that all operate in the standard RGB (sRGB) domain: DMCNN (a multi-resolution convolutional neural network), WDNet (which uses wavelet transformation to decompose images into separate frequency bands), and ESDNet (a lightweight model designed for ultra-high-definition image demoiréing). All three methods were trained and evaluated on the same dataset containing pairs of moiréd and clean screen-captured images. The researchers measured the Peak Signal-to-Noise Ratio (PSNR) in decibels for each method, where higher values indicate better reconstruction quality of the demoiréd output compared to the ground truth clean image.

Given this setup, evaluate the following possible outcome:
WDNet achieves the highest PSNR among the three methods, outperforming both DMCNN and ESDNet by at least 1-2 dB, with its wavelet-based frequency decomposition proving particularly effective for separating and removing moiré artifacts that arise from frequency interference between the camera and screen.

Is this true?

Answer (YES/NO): NO